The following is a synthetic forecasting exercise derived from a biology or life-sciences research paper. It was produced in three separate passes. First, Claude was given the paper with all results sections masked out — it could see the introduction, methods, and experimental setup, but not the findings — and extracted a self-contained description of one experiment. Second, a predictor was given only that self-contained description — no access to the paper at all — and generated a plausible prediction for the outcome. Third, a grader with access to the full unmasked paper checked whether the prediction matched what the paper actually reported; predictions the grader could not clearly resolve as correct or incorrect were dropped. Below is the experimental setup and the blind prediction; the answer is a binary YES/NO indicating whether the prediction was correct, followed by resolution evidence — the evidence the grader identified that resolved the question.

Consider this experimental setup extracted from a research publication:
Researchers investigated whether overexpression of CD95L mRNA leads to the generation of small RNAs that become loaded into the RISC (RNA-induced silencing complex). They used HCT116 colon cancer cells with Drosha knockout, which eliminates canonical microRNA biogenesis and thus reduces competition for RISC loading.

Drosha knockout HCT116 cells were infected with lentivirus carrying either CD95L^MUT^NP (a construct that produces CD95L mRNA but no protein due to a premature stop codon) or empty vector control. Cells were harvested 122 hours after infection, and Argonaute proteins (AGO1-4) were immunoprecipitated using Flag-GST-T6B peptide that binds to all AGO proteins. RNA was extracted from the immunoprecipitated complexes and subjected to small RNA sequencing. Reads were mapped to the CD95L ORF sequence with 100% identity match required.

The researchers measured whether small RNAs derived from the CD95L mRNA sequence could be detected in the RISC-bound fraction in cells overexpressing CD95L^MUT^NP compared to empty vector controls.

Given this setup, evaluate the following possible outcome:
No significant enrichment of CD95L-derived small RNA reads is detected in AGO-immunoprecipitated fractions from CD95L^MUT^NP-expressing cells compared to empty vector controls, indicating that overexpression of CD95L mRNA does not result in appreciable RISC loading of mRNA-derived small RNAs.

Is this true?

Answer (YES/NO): NO